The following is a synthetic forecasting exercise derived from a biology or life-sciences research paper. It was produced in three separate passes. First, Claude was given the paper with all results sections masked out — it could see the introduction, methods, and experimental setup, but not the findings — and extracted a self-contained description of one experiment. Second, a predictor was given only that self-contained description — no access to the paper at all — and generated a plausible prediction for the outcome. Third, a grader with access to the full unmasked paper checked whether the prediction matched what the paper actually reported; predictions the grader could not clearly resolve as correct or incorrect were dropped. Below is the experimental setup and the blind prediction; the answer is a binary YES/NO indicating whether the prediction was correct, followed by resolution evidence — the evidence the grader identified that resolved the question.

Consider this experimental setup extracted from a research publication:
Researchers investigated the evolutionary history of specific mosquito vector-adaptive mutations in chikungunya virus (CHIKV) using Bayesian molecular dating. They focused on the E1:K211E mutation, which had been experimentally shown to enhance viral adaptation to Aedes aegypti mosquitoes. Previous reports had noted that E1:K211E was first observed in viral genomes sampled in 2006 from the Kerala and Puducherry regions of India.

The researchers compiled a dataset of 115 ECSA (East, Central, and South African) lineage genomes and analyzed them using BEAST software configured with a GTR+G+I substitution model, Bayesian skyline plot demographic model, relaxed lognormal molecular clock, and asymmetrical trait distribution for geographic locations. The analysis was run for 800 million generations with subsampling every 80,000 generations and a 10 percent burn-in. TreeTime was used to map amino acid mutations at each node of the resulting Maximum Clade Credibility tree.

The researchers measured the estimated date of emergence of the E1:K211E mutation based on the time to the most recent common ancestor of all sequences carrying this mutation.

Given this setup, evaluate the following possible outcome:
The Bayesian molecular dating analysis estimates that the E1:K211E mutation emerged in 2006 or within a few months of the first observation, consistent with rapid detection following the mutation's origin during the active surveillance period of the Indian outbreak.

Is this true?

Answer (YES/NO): NO